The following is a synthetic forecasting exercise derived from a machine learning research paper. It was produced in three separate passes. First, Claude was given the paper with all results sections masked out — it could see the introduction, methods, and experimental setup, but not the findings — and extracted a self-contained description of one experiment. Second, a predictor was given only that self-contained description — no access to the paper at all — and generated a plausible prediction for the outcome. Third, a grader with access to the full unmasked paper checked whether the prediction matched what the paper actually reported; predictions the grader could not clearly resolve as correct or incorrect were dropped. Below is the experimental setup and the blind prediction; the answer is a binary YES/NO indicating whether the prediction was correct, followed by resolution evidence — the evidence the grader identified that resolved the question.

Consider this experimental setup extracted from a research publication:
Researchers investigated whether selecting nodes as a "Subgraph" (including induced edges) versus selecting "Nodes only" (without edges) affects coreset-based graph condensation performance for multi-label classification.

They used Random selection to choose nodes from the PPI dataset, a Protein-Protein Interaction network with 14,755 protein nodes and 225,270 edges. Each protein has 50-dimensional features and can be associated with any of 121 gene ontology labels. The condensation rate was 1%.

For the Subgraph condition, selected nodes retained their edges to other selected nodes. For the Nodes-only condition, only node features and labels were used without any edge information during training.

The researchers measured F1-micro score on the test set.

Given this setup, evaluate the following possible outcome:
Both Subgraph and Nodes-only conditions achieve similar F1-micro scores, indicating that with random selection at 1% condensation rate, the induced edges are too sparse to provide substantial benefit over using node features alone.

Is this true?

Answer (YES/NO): NO